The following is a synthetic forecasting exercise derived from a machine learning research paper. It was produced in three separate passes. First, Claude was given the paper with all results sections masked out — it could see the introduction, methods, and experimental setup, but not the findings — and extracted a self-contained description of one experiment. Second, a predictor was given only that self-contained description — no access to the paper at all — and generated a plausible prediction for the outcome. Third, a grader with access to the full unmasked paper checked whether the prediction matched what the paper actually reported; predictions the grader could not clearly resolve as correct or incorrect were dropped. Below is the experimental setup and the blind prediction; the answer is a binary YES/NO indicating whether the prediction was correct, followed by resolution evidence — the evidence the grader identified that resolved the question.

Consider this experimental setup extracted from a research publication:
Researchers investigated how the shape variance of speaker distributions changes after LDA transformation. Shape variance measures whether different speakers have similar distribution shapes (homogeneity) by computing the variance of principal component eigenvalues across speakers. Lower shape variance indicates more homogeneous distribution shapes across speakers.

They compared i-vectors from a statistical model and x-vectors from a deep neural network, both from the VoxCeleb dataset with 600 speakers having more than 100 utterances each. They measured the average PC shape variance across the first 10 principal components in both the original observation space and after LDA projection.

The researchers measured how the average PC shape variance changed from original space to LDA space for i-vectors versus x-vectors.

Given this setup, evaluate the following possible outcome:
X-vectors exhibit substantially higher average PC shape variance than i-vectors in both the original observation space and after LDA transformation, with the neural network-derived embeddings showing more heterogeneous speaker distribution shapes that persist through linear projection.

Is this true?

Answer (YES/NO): NO